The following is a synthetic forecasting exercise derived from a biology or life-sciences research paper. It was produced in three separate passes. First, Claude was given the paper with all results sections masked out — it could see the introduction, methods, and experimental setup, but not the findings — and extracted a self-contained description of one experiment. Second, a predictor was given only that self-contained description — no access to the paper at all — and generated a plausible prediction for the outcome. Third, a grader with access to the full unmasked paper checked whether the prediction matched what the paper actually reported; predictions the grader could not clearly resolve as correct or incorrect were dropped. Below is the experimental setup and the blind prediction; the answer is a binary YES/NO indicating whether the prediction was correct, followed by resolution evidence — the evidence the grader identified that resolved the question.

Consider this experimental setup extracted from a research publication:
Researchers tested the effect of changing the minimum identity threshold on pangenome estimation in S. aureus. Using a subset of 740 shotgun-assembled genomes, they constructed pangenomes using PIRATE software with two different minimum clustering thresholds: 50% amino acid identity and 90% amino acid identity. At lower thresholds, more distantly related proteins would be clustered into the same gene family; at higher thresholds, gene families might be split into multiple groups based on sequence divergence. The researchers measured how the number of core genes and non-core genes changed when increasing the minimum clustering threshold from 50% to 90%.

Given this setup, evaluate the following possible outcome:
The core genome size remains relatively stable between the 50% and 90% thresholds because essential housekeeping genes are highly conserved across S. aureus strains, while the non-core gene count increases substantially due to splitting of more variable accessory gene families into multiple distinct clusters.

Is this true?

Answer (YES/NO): YES